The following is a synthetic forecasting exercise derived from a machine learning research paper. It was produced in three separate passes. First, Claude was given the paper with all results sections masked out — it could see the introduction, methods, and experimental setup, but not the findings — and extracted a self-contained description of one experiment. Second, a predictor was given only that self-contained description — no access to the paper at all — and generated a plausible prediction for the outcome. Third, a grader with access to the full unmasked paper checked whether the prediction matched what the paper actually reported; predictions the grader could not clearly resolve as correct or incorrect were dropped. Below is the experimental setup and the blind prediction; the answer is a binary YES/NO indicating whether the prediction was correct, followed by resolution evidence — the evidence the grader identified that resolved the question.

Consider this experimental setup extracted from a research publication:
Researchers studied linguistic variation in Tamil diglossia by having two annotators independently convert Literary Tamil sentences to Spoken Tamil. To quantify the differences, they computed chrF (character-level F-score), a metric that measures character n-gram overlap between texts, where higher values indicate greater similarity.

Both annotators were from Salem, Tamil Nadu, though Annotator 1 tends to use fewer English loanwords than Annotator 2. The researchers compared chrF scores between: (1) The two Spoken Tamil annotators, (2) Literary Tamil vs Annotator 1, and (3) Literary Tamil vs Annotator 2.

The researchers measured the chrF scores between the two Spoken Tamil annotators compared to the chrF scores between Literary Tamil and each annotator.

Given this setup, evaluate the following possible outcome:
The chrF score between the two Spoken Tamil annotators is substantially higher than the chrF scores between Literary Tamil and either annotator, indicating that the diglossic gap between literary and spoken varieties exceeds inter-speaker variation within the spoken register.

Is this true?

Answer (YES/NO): YES